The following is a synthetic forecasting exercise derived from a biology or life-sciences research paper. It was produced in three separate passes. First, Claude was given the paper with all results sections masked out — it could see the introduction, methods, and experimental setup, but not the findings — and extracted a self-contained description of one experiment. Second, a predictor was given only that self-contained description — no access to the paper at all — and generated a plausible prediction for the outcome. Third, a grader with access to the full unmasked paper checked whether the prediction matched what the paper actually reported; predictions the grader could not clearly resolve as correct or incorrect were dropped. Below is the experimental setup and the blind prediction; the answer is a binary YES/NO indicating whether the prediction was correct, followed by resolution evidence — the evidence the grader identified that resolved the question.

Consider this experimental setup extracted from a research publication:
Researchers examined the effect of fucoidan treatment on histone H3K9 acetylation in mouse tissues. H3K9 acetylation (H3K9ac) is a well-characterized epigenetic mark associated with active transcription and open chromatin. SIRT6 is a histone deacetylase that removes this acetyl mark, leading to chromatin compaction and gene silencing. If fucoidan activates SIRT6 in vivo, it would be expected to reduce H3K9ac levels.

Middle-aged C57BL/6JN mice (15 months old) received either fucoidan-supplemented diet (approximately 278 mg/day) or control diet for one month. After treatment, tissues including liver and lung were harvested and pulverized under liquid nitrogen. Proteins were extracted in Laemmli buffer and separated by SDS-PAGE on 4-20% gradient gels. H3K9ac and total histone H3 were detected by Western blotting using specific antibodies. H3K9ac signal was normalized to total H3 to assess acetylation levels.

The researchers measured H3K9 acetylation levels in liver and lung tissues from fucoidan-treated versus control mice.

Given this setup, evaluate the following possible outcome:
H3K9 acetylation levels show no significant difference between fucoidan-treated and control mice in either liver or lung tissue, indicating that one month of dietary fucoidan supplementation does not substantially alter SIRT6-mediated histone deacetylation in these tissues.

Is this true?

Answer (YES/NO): NO